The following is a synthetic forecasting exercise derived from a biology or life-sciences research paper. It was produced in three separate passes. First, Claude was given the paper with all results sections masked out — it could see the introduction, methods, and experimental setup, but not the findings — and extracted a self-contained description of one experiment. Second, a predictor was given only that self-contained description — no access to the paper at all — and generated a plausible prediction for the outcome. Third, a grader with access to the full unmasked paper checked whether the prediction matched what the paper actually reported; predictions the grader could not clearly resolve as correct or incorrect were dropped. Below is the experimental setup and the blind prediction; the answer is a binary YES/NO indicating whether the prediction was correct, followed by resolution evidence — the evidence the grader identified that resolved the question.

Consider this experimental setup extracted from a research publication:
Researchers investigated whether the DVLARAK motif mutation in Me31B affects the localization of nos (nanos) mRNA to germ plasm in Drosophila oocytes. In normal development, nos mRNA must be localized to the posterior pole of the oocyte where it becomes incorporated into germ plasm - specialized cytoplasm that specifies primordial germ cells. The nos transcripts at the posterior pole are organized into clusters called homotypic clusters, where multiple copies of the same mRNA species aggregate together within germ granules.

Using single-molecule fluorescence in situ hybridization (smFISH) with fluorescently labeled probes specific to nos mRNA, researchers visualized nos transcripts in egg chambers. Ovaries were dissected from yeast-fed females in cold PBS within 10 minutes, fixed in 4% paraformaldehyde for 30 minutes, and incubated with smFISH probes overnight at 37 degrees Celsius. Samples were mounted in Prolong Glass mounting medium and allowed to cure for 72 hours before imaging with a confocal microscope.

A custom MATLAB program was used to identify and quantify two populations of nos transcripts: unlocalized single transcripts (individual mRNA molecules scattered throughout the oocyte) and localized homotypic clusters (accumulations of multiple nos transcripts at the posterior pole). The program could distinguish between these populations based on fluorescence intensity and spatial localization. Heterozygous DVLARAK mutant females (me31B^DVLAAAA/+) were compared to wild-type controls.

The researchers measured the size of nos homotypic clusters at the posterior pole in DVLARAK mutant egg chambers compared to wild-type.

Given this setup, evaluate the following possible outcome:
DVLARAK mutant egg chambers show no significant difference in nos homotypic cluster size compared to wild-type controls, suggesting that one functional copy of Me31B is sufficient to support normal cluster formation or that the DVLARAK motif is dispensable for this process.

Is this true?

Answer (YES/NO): NO